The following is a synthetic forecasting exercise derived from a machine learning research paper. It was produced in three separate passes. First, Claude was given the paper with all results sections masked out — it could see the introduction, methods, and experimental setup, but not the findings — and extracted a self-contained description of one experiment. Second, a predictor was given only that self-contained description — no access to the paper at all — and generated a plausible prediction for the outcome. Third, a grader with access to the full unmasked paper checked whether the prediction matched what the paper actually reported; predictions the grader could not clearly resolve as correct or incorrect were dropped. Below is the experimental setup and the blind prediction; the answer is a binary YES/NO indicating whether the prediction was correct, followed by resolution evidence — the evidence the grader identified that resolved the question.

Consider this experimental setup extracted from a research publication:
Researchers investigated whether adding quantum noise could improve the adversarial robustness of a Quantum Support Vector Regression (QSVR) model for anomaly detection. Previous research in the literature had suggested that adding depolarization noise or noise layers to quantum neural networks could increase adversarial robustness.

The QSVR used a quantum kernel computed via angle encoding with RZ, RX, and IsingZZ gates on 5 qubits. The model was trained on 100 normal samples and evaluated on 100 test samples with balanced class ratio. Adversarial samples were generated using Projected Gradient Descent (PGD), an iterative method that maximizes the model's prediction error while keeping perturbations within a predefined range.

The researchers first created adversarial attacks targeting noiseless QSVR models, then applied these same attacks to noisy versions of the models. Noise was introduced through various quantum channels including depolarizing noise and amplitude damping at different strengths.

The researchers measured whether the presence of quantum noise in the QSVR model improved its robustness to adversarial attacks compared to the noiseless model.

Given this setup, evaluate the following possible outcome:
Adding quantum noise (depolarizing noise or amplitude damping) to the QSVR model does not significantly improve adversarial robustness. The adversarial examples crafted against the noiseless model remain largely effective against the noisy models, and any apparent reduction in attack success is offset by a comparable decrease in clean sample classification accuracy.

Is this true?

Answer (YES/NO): NO